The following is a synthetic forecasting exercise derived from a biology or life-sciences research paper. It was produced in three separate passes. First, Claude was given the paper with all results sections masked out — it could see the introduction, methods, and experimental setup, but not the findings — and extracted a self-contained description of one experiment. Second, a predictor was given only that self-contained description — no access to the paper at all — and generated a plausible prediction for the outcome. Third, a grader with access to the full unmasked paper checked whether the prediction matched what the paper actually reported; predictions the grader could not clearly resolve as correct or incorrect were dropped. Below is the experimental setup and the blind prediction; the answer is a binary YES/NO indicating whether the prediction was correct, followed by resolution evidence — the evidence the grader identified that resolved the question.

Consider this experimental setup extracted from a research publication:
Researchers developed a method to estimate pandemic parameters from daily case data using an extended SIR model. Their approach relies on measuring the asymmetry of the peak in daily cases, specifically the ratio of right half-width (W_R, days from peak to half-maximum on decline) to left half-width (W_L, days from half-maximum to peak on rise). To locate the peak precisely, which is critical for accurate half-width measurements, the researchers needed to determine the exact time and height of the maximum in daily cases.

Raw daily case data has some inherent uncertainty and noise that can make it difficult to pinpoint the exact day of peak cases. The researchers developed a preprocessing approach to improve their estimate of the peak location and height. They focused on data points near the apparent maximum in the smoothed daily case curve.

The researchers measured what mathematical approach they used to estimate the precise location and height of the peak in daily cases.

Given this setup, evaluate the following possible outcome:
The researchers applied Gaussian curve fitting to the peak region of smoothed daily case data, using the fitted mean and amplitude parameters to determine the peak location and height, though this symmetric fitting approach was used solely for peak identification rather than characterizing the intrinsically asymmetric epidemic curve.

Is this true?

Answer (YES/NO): NO